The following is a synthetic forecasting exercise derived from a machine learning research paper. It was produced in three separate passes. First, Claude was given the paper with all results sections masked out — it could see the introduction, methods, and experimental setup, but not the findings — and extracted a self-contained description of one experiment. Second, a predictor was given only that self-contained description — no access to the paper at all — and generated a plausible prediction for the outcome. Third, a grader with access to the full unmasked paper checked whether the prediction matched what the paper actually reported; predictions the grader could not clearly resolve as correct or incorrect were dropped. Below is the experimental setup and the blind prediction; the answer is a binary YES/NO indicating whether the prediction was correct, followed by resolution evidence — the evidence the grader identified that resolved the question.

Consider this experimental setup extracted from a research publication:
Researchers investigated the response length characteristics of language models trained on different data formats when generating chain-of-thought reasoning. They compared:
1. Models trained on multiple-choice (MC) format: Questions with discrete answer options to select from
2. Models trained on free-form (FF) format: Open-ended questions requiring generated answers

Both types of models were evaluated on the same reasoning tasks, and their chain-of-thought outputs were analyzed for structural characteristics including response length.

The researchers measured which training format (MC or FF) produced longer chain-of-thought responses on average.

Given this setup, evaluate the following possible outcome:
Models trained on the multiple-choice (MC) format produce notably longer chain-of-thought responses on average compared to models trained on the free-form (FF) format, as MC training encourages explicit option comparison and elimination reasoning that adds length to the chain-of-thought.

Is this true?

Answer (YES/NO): NO